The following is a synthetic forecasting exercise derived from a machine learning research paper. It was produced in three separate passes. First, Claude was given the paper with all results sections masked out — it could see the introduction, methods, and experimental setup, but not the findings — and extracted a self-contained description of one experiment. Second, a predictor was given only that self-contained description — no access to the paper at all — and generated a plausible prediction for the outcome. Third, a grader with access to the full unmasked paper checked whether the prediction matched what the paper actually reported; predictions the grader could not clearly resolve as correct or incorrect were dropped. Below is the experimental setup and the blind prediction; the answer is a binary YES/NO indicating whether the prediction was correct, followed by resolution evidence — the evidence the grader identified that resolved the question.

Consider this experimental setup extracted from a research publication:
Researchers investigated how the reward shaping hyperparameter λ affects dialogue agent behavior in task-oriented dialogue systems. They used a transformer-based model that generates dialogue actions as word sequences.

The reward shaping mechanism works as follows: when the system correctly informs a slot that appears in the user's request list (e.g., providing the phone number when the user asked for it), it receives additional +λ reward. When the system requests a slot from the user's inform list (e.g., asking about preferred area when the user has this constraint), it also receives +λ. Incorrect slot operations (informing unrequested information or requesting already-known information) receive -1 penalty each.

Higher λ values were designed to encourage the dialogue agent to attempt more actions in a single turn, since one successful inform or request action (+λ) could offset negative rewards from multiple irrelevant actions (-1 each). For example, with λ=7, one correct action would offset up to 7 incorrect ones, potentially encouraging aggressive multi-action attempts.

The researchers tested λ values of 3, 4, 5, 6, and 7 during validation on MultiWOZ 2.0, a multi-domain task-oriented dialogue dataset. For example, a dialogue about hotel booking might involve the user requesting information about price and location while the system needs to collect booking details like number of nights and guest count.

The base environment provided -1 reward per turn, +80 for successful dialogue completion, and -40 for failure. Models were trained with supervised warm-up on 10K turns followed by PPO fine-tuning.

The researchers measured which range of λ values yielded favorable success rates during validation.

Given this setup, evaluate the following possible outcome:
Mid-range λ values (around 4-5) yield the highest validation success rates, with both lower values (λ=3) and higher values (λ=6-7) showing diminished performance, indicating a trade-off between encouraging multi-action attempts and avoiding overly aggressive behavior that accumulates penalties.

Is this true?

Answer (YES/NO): NO